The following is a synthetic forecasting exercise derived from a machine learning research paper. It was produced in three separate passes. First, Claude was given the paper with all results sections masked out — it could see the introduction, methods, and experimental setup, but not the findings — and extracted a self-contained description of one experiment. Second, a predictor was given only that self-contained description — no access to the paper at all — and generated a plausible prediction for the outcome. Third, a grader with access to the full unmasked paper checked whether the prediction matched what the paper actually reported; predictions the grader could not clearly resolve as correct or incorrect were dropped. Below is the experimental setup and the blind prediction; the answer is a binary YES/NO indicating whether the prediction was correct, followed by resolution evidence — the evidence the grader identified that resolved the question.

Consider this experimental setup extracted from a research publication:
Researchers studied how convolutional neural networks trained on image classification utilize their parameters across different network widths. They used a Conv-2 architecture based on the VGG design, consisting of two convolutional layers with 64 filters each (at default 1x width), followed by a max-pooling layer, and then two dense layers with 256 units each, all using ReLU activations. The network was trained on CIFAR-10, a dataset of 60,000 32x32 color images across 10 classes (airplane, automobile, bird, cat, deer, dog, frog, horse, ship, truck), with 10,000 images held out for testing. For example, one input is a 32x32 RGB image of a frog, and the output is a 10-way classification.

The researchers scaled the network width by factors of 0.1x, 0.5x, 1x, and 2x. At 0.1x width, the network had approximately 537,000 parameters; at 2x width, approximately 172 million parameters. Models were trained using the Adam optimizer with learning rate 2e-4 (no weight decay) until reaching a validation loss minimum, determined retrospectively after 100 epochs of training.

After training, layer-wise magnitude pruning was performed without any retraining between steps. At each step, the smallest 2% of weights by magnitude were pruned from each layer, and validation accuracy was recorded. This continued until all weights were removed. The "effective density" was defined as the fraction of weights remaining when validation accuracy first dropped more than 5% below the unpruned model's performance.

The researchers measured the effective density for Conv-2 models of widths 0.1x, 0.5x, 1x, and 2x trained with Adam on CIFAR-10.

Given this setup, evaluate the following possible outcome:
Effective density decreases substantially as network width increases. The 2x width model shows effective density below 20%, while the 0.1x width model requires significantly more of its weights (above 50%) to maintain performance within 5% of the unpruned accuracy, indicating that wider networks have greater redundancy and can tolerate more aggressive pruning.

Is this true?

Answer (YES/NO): NO